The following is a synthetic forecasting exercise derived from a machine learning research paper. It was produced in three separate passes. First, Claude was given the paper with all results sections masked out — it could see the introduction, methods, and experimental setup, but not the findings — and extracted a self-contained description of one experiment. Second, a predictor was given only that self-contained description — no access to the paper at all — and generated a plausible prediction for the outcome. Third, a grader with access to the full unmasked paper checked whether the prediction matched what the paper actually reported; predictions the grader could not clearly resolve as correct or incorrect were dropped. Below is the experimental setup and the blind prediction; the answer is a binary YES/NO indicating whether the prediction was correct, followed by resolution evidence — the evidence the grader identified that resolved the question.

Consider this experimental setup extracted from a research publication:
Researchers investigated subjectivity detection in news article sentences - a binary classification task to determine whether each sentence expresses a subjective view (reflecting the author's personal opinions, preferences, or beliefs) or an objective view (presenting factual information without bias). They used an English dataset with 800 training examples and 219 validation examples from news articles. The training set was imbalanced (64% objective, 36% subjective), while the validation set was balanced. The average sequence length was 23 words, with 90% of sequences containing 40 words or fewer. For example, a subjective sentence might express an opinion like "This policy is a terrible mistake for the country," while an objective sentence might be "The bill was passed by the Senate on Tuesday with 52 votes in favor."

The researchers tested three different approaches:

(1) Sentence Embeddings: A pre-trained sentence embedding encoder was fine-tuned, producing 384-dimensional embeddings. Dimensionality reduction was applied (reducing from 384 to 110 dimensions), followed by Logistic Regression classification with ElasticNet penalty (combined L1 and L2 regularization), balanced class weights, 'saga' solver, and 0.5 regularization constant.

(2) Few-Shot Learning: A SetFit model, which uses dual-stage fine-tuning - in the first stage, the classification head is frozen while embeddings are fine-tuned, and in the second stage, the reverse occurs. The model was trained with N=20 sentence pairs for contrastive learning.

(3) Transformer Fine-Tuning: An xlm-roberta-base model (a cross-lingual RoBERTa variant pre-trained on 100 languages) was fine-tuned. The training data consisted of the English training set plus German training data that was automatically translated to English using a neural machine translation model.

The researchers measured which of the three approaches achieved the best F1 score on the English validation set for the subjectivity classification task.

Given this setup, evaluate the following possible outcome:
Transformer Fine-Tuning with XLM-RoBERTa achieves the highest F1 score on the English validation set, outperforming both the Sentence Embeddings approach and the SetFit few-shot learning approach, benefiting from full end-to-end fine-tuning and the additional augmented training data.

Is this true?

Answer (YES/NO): YES